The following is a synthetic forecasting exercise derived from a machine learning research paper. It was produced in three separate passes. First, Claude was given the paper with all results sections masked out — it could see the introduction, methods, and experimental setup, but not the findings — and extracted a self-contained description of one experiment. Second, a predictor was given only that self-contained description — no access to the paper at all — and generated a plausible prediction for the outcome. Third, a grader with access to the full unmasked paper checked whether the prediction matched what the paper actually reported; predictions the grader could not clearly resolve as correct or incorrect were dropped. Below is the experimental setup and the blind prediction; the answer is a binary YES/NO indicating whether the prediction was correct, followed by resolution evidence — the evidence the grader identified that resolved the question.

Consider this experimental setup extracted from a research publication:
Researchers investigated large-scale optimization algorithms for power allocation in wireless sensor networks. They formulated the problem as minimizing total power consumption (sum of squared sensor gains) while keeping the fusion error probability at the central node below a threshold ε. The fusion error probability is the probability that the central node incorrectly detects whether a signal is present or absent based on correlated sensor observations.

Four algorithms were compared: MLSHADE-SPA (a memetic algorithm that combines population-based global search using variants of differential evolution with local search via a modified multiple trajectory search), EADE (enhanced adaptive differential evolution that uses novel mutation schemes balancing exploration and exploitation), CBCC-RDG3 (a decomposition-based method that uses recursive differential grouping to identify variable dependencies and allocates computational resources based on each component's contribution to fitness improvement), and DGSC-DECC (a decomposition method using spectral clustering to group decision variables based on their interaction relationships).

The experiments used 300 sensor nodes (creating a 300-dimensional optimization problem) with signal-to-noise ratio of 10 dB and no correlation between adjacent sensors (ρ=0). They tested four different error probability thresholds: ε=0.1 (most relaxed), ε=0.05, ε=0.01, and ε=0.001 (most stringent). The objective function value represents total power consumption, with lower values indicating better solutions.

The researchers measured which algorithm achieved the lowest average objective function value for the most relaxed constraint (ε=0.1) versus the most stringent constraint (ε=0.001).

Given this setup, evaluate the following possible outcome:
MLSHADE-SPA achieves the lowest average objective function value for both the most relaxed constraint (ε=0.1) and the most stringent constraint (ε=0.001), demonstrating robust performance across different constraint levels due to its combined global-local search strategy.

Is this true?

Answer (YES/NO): NO